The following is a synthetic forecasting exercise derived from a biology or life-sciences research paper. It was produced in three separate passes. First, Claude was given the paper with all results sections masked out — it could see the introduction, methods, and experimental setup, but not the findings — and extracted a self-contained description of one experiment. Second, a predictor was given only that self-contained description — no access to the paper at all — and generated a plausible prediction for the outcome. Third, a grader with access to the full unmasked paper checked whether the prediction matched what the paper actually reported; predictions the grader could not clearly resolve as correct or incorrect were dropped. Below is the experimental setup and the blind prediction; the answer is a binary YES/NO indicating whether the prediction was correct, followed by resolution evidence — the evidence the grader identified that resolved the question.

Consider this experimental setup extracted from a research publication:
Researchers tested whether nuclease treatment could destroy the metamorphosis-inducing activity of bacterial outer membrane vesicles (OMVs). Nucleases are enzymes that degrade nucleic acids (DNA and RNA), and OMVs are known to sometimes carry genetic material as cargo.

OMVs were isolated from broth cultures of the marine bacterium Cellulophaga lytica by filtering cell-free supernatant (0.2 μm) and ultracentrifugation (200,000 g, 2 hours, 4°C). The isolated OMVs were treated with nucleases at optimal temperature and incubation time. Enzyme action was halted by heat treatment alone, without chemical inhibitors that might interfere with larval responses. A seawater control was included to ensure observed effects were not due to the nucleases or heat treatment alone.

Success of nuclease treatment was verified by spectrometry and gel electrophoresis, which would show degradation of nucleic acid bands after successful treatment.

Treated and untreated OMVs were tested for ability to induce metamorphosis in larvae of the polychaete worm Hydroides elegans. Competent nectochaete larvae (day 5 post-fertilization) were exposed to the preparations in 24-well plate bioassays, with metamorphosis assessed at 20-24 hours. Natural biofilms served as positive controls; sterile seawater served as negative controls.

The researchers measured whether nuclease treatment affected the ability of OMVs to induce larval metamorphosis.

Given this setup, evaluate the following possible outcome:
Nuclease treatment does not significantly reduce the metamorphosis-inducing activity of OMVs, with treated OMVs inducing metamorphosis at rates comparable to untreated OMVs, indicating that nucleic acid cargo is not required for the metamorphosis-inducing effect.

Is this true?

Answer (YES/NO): YES